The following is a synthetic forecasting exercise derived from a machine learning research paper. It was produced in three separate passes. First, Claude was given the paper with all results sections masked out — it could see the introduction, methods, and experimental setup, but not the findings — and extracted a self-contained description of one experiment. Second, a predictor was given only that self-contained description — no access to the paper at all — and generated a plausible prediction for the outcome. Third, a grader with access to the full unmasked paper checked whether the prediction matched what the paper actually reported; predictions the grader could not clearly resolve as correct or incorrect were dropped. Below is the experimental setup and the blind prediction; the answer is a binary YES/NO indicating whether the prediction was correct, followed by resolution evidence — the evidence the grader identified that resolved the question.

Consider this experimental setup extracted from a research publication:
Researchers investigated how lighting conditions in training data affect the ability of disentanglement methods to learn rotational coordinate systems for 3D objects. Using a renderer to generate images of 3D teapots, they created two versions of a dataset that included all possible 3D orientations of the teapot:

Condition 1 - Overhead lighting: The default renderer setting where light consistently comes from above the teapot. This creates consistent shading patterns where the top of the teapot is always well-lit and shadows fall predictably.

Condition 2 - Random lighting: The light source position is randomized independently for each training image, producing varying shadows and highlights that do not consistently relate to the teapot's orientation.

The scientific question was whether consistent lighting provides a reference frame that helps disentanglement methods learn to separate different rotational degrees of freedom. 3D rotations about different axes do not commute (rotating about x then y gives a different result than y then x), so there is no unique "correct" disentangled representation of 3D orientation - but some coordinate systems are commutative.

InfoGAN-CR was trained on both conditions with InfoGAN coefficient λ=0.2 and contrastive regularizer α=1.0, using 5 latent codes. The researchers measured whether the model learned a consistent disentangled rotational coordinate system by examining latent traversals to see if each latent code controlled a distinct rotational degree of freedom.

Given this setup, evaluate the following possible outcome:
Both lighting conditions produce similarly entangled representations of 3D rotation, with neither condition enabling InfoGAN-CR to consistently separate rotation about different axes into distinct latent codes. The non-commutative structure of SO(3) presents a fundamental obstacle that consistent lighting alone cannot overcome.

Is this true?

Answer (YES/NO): NO